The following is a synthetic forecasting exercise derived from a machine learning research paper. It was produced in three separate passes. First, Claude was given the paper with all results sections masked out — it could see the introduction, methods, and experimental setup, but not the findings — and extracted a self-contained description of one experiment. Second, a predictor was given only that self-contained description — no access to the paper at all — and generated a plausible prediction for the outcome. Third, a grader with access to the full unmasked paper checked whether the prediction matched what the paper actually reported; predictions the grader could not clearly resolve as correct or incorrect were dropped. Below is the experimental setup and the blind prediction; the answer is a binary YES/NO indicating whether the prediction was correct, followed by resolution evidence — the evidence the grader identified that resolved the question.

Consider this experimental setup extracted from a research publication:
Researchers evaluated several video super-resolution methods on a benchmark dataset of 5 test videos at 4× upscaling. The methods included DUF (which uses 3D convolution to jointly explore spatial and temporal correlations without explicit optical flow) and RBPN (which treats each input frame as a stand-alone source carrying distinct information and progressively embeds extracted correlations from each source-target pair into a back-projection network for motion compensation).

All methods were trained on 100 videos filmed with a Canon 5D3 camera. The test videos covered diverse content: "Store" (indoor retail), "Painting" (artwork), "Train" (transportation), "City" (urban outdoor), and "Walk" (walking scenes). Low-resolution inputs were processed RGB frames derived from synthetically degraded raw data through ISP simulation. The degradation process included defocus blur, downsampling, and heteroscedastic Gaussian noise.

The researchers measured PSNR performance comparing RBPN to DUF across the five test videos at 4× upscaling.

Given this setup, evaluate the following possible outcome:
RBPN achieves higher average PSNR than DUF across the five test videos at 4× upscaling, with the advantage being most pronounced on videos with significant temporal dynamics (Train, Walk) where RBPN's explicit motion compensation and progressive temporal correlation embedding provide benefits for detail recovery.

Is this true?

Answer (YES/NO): NO